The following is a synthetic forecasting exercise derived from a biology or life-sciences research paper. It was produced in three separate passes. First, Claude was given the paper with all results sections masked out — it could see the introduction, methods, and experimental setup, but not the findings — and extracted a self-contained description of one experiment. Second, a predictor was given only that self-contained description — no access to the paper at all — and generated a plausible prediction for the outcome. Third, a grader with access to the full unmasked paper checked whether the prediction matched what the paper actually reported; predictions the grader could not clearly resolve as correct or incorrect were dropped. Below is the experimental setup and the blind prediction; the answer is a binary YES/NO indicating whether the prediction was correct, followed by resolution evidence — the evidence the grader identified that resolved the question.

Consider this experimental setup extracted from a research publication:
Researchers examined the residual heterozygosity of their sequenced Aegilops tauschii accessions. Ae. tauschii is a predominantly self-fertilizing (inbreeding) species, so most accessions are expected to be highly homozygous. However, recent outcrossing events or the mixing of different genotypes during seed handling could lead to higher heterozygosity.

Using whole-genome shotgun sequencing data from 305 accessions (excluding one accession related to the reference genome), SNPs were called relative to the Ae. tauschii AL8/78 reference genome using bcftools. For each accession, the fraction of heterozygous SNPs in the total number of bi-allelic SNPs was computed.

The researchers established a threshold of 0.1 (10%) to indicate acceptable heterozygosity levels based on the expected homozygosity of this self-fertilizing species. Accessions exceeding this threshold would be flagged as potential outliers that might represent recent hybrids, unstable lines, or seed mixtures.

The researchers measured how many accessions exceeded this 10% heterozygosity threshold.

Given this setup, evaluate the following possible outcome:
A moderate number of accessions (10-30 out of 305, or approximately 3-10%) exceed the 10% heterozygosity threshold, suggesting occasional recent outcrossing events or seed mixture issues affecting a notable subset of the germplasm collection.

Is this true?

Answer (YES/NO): NO